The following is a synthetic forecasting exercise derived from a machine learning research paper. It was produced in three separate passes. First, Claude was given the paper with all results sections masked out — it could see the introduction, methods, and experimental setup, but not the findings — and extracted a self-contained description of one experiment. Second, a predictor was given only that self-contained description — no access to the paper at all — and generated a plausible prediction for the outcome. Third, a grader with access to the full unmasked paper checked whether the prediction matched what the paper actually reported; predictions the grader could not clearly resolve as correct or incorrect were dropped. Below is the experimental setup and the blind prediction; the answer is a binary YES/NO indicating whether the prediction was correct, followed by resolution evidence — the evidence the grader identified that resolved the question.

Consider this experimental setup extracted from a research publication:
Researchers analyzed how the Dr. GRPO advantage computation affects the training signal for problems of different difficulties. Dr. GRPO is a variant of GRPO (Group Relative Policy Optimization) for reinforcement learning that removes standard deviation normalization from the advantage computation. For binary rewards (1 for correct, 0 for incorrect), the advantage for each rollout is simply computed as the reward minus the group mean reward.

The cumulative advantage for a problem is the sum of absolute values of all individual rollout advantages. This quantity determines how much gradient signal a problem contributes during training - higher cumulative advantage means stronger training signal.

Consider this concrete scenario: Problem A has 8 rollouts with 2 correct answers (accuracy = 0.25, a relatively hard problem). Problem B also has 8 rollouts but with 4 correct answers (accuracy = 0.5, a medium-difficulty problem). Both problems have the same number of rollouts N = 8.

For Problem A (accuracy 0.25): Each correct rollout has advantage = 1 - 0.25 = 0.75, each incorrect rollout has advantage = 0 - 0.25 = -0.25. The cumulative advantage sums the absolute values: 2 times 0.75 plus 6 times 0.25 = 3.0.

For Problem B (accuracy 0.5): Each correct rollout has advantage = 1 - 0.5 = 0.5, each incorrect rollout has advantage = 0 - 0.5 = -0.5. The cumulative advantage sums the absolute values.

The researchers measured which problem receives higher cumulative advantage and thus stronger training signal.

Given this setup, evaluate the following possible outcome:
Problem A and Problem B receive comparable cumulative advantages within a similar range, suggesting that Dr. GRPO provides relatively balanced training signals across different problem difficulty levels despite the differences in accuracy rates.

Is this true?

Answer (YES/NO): NO